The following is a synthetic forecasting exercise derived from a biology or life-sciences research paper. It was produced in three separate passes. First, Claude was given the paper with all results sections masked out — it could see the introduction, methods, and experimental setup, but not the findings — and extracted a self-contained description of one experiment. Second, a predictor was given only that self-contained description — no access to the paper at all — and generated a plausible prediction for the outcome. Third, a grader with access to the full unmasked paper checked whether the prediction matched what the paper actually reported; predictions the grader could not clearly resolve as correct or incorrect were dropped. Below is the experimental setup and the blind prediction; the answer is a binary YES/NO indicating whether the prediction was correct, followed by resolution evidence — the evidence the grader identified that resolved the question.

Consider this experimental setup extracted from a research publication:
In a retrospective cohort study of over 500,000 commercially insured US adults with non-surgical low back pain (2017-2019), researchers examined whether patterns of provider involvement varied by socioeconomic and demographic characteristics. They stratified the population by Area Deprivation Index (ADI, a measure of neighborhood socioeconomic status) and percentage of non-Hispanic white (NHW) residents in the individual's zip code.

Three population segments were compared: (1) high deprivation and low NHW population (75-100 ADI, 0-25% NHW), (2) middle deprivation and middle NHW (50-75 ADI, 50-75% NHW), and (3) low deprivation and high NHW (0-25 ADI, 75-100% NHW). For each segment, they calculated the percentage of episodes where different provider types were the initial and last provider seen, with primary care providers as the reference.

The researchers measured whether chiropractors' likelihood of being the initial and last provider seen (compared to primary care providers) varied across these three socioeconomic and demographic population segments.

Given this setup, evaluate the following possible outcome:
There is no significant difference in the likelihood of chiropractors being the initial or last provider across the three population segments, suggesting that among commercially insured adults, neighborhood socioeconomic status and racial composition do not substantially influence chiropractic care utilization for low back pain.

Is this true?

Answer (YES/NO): YES